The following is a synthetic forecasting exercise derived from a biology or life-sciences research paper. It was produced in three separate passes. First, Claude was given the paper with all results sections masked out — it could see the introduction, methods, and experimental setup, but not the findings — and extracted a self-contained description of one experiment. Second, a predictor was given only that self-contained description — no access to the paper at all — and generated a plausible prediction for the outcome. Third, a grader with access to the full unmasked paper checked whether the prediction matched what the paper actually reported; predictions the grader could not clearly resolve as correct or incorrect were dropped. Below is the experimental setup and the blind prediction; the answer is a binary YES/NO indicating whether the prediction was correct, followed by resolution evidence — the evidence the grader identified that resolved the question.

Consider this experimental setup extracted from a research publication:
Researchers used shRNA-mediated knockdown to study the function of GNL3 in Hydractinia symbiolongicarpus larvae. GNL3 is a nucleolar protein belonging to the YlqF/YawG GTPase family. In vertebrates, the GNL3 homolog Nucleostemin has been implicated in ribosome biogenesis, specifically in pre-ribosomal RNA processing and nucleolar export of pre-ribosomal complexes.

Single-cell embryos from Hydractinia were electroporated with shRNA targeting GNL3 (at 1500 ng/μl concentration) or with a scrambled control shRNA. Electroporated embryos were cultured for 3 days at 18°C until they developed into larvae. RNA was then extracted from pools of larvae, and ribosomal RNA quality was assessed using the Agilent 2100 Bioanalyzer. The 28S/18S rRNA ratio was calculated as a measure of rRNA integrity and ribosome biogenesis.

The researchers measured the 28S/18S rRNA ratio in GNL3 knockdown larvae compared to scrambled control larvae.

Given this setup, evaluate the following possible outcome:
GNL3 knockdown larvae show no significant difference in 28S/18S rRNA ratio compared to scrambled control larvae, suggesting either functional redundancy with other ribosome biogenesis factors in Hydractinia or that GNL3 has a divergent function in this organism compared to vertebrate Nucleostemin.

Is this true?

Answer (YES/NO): YES